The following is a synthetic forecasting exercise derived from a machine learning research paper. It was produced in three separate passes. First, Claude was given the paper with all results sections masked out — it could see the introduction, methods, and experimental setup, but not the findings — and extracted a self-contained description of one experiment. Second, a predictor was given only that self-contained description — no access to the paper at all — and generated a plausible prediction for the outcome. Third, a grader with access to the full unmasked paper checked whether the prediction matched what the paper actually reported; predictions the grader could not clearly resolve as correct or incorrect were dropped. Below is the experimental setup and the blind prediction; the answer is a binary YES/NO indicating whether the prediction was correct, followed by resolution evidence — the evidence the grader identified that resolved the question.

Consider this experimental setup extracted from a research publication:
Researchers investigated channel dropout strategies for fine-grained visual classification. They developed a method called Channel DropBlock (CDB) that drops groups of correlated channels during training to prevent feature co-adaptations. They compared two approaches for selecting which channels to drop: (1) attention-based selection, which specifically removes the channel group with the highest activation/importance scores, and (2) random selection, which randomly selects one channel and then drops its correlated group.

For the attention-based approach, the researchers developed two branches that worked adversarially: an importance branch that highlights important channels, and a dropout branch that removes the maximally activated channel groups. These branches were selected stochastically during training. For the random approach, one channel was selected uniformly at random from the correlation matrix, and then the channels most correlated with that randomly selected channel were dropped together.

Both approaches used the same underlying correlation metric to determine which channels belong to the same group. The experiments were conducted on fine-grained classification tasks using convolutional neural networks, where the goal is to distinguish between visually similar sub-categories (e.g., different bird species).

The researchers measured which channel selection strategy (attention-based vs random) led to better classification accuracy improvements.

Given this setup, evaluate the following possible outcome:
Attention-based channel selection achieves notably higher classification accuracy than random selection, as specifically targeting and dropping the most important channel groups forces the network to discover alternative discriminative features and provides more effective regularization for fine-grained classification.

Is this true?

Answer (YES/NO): NO